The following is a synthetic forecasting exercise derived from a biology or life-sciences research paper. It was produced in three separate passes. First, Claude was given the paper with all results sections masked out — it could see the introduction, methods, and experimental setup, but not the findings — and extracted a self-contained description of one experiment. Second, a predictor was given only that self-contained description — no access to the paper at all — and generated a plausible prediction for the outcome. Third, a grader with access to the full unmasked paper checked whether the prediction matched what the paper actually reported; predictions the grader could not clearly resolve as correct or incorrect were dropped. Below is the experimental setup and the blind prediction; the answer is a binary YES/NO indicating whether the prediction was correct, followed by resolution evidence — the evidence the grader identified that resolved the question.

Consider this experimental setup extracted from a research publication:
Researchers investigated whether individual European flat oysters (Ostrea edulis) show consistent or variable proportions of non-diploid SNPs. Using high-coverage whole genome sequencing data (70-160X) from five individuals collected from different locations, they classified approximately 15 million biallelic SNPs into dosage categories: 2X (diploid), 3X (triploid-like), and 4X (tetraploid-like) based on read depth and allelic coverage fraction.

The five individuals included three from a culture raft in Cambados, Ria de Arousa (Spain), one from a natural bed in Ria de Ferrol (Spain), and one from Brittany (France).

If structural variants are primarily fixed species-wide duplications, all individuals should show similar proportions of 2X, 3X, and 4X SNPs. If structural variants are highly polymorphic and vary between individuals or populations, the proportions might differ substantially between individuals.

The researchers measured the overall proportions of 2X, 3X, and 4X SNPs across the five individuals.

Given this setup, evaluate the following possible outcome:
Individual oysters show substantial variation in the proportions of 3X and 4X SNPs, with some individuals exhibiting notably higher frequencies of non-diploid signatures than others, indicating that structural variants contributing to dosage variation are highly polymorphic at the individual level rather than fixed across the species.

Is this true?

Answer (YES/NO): NO